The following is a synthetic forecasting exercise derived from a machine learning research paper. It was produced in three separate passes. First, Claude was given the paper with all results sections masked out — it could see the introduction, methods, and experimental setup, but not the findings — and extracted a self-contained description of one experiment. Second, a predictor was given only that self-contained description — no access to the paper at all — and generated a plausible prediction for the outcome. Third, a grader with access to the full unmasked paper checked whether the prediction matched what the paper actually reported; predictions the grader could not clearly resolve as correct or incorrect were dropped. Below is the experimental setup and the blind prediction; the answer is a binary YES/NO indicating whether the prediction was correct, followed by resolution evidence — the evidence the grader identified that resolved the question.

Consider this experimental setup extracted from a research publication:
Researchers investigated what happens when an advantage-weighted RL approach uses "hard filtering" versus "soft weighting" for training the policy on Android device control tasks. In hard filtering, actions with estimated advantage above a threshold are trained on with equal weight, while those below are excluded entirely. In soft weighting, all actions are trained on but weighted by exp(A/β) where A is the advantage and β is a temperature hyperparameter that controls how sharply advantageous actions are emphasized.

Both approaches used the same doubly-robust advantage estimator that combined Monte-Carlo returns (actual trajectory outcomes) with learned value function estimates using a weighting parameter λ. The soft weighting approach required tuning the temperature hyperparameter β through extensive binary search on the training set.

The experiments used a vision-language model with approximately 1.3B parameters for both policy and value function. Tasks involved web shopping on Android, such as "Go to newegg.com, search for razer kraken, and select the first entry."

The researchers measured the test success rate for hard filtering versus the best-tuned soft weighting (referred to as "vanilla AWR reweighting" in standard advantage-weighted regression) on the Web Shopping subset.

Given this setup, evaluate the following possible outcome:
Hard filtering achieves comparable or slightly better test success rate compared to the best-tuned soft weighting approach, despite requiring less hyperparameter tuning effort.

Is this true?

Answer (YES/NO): YES